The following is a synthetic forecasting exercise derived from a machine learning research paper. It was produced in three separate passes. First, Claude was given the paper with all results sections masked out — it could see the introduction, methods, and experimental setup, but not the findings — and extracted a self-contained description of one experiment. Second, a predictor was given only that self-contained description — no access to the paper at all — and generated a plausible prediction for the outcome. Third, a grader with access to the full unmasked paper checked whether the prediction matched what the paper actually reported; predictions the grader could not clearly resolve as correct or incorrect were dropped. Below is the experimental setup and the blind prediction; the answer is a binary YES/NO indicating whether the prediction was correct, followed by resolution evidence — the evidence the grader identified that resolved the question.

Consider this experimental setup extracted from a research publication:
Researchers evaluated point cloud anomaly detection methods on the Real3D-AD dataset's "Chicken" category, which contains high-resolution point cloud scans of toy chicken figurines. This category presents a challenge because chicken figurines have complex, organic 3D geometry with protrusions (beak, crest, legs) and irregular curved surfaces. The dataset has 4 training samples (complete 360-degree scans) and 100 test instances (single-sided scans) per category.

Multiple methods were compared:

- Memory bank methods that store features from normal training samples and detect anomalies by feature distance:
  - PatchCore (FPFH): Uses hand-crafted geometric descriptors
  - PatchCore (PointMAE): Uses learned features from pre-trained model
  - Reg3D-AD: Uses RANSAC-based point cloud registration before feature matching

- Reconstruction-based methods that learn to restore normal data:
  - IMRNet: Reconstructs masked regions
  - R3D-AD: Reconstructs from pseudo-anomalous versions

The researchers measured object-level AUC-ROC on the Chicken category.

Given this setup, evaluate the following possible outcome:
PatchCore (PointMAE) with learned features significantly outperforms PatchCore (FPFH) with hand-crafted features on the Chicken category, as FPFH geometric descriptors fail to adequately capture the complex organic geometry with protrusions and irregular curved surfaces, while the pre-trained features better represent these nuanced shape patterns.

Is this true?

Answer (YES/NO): NO